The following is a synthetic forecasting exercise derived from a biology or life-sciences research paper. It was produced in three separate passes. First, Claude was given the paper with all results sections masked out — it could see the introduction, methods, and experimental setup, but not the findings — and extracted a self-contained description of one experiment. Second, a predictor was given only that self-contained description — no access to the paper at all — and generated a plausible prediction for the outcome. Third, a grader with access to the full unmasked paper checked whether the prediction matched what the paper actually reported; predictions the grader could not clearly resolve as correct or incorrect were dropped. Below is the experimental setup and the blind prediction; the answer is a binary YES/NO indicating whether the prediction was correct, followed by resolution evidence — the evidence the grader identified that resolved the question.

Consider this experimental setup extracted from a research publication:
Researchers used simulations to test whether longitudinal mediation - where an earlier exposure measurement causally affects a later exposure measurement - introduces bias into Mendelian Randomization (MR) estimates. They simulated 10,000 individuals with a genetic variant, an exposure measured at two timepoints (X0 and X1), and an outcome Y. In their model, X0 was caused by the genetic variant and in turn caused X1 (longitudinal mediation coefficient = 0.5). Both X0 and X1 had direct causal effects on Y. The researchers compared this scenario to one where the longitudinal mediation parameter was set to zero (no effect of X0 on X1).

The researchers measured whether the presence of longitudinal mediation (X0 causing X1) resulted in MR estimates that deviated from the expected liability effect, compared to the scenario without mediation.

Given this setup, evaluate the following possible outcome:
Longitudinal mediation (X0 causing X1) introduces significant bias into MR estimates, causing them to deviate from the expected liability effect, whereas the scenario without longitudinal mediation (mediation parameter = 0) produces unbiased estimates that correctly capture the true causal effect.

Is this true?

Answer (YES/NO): NO